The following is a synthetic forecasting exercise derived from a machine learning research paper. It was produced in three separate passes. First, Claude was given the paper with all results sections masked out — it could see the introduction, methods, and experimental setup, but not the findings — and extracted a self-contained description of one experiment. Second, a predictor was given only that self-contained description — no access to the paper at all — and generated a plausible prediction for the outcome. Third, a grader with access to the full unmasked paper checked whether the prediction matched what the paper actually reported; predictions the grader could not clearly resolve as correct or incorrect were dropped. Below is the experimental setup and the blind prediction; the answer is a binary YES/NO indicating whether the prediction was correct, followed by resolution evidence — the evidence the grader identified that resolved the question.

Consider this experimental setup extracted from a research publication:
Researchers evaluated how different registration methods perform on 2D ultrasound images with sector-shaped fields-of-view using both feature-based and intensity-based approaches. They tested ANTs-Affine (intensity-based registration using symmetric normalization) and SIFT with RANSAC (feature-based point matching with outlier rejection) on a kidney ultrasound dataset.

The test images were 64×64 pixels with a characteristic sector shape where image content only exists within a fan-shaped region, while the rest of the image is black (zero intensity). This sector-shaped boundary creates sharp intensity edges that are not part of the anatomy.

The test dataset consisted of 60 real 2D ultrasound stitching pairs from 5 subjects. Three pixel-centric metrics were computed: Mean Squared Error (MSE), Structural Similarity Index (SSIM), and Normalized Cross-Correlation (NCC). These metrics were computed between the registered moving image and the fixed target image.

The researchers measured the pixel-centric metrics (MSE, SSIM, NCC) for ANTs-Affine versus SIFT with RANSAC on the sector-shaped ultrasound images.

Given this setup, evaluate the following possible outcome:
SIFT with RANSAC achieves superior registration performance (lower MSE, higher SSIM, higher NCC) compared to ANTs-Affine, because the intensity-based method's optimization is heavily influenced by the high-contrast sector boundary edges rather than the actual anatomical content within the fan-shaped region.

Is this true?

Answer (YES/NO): NO